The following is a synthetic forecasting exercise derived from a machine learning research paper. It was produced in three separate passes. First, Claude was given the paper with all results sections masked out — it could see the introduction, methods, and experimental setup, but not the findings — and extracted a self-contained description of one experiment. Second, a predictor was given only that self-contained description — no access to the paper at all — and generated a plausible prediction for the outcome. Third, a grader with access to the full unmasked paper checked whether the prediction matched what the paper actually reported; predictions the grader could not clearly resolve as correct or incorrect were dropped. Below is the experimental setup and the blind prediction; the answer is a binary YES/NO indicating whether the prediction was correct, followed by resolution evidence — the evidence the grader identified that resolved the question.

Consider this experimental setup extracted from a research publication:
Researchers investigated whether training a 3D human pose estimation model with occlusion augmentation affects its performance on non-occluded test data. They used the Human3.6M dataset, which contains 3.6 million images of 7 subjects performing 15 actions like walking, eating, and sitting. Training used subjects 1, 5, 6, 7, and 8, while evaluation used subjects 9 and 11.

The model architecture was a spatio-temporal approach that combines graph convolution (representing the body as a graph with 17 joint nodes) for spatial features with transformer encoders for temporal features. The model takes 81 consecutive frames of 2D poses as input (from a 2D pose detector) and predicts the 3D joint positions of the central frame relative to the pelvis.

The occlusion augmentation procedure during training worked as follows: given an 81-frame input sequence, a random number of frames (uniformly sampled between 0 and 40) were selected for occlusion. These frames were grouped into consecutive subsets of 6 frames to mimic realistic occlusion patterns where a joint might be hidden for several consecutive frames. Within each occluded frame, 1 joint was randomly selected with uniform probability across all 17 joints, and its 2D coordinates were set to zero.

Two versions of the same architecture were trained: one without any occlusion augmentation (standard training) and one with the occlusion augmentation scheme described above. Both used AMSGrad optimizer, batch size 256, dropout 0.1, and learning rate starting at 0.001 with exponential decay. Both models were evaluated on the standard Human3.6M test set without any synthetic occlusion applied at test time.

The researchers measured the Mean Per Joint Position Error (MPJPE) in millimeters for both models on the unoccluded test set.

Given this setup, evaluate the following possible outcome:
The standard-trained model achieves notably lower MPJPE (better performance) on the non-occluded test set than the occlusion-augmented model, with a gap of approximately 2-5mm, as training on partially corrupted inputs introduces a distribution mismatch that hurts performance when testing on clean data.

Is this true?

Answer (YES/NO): NO